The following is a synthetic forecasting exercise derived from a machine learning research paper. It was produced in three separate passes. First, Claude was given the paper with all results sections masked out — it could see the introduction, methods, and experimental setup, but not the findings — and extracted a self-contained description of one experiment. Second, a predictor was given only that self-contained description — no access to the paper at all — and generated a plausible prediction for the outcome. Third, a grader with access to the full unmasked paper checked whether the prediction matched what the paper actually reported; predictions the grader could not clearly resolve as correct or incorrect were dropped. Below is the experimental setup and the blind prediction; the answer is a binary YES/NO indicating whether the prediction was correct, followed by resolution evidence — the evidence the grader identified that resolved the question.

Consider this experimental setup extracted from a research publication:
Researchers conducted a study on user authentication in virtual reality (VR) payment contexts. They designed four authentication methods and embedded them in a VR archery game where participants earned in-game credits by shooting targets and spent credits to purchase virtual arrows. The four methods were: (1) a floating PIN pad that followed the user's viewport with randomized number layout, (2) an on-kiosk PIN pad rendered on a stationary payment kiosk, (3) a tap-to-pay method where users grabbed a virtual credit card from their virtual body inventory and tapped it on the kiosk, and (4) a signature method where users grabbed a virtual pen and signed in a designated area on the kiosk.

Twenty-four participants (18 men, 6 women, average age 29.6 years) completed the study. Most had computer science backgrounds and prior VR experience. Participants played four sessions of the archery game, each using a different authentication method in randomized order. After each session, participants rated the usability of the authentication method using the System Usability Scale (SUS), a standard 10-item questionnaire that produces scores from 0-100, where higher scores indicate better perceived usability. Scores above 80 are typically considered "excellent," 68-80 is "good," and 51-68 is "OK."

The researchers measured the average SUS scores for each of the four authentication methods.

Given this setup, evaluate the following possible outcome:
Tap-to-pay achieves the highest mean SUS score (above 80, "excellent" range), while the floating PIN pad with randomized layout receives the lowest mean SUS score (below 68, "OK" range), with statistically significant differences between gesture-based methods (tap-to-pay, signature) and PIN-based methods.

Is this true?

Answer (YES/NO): NO